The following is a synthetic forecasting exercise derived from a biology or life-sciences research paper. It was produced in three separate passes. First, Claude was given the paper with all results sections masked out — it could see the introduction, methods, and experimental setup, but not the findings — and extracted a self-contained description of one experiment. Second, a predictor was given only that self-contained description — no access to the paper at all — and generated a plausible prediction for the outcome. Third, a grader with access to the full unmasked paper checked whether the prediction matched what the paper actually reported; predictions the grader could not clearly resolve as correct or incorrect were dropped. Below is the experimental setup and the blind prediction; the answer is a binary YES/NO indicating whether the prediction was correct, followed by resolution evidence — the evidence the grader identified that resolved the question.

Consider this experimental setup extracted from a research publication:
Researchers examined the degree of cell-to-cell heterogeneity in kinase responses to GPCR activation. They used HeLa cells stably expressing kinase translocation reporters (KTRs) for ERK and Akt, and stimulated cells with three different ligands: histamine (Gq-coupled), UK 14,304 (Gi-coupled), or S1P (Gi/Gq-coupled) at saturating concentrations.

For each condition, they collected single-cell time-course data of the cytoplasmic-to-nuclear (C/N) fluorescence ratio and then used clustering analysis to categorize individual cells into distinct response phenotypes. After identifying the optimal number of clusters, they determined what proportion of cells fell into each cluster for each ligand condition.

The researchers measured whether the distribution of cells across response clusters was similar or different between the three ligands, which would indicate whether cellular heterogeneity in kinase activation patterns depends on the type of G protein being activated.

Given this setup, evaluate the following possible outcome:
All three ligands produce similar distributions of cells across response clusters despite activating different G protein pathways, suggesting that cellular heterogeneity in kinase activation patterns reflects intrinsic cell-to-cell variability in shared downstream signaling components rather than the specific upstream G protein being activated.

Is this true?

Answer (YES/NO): NO